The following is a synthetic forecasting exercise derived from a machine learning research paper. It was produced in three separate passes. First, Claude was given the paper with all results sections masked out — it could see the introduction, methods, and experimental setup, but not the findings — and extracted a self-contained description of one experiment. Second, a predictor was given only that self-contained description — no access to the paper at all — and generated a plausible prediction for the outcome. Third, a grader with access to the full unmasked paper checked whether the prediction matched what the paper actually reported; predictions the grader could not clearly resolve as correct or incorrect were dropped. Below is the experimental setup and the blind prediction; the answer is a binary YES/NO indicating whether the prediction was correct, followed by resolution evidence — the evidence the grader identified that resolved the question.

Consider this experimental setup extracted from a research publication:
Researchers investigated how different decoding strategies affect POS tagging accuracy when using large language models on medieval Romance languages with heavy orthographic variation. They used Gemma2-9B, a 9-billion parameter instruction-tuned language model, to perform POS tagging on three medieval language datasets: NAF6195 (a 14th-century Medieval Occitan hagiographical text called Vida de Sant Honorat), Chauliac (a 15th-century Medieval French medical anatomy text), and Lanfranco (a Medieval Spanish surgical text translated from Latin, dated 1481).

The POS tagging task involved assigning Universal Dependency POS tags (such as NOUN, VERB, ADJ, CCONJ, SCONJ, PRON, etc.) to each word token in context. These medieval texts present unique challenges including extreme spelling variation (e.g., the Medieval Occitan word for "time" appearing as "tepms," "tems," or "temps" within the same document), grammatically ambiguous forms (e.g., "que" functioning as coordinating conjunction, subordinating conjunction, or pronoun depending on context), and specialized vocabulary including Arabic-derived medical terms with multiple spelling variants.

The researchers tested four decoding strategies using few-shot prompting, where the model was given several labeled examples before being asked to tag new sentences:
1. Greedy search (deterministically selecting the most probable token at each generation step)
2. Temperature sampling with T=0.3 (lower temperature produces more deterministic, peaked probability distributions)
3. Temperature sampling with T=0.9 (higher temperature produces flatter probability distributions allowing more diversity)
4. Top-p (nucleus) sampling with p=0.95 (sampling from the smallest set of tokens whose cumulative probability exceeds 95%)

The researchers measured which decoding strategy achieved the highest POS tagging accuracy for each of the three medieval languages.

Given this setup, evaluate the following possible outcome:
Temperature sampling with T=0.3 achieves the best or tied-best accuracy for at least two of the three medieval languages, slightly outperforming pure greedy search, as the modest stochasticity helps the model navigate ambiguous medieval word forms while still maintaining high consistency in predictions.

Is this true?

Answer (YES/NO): NO